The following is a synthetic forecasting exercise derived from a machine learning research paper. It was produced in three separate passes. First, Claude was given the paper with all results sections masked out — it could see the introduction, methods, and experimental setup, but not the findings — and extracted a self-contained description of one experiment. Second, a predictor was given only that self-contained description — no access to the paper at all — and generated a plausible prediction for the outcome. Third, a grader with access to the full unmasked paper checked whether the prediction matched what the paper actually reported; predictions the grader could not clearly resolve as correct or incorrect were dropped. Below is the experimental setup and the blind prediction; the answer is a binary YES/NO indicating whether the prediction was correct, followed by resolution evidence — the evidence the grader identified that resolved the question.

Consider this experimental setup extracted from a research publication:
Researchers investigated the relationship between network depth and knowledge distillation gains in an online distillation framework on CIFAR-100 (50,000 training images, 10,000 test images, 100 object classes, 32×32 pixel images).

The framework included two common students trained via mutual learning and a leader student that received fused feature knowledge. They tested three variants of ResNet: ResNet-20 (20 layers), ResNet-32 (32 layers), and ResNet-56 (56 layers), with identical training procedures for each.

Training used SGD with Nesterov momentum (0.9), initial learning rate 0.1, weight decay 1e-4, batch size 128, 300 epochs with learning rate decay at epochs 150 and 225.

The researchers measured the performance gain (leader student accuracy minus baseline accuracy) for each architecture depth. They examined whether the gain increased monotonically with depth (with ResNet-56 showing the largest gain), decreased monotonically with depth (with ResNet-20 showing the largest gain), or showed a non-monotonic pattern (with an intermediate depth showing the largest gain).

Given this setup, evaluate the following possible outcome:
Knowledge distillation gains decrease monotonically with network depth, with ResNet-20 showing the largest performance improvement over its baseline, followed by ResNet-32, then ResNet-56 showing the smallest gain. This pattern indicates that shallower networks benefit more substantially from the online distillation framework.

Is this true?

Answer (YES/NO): NO